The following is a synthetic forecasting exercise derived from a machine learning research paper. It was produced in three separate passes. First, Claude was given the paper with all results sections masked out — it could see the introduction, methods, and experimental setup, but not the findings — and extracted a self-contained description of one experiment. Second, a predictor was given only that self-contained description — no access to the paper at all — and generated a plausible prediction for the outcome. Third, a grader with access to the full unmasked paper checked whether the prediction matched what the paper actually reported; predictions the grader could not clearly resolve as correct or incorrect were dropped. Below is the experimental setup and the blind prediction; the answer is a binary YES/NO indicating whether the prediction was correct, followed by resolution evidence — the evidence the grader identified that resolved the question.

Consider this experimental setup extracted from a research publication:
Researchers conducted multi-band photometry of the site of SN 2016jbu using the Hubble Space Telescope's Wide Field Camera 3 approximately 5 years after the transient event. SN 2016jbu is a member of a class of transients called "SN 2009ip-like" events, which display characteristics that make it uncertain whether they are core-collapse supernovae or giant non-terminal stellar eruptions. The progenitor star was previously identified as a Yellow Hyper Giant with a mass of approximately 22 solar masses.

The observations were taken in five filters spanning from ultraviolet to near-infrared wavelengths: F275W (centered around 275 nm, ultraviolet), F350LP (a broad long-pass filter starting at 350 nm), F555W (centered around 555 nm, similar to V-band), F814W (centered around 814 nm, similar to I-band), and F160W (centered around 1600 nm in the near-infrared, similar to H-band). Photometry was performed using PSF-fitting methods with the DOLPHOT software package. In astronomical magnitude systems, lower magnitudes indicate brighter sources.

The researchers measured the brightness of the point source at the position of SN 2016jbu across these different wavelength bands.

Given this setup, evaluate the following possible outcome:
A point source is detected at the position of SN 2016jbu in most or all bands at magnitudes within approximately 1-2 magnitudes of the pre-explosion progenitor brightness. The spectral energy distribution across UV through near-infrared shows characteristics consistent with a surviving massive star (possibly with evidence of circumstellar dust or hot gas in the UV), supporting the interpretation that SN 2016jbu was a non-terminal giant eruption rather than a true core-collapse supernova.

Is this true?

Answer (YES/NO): NO